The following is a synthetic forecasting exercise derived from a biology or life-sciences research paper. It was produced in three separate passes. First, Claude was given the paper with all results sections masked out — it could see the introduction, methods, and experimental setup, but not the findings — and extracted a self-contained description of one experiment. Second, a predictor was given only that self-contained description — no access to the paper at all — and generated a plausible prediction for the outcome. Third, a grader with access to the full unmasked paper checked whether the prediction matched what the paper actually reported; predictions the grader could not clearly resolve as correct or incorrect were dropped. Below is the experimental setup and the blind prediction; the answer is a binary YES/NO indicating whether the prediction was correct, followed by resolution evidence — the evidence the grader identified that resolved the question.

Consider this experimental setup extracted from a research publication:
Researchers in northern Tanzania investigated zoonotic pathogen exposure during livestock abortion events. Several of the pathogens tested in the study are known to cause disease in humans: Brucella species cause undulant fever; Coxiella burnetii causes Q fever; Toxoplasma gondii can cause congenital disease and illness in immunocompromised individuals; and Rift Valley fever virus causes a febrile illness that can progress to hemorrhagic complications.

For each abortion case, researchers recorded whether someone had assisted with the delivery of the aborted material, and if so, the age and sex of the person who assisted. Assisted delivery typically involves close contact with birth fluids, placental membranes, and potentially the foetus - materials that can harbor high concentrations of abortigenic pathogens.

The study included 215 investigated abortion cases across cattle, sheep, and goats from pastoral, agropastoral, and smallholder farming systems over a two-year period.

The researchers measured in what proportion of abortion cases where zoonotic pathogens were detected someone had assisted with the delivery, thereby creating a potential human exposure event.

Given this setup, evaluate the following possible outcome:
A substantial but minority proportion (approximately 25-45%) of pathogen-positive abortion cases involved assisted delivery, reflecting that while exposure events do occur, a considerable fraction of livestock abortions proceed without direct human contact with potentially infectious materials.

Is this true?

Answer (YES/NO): NO